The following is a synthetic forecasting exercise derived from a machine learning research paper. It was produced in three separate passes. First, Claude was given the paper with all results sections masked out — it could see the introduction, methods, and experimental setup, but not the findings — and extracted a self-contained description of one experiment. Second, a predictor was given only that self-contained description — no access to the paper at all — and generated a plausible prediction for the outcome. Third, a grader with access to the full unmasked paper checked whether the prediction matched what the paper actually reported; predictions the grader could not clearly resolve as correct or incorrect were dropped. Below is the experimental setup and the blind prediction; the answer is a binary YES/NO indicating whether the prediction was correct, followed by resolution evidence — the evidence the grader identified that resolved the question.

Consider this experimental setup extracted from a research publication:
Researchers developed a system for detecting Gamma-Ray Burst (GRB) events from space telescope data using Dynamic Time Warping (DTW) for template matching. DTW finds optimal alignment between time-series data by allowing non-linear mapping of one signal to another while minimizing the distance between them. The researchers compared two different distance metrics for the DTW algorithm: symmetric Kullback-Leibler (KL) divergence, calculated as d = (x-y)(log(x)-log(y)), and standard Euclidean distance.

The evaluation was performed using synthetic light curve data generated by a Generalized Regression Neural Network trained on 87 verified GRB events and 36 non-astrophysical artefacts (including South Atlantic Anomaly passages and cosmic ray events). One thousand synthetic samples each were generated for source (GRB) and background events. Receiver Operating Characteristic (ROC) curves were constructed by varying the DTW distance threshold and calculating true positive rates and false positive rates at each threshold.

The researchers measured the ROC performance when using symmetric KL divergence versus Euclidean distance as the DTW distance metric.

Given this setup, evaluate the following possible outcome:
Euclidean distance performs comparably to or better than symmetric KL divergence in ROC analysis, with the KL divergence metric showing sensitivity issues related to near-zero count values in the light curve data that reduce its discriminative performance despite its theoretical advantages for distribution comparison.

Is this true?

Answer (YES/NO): NO